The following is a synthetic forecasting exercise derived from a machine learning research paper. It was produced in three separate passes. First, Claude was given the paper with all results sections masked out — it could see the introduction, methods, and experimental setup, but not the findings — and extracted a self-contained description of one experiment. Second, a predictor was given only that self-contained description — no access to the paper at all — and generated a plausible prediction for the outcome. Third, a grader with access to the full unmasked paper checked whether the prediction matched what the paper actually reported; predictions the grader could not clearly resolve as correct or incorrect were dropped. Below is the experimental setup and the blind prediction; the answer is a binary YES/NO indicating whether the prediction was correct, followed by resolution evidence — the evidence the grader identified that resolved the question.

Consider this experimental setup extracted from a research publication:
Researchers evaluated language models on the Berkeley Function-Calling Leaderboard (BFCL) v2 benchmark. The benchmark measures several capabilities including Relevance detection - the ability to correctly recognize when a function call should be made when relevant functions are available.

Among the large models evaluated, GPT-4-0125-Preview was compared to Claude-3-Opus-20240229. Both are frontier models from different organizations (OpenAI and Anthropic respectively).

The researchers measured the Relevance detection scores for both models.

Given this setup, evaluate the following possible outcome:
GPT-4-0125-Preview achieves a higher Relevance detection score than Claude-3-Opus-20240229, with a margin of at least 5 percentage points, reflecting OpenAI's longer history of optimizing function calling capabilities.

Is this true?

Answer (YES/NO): YES